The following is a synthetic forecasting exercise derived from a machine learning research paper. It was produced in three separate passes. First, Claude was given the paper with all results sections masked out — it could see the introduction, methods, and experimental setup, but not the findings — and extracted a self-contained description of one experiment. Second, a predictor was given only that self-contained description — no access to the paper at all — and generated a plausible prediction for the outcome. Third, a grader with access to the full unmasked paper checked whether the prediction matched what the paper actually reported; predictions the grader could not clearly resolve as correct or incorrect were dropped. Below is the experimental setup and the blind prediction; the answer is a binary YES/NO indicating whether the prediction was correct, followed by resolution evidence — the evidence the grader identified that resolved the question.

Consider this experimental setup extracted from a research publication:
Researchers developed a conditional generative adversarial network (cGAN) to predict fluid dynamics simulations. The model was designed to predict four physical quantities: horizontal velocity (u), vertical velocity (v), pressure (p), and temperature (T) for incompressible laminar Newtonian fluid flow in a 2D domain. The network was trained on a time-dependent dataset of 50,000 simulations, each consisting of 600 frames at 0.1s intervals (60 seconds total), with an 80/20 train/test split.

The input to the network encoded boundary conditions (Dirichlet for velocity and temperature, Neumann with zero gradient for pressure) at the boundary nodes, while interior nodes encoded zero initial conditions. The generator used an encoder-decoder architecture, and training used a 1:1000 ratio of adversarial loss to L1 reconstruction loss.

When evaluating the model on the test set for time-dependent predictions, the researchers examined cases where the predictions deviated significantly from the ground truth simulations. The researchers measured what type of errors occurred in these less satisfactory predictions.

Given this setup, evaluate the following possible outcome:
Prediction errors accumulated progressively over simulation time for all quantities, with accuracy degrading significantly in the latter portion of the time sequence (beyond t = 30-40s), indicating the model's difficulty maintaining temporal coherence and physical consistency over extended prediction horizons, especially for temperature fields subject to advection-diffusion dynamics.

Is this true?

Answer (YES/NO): NO